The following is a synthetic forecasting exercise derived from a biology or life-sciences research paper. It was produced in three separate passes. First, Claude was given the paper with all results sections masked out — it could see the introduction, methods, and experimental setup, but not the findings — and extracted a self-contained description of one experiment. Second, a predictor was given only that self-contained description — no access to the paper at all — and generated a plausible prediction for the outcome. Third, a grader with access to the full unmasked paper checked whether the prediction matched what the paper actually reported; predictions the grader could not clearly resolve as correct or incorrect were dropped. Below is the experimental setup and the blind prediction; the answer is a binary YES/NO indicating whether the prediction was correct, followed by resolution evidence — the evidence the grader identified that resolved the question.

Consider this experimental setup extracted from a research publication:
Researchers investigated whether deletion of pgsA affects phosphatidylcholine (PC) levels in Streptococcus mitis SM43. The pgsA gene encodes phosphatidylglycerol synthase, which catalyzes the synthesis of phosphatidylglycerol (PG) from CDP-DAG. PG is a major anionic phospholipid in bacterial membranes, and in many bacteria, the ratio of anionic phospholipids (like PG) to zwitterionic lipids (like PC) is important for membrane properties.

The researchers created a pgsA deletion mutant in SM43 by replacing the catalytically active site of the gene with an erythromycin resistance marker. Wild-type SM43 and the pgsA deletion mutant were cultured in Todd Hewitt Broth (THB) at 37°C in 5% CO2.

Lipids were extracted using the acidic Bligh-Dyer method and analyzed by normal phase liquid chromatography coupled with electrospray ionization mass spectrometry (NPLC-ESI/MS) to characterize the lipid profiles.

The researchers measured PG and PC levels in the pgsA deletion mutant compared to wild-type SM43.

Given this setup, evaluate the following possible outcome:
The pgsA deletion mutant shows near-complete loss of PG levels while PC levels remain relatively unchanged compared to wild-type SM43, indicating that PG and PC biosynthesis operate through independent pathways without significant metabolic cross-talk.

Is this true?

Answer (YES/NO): YES